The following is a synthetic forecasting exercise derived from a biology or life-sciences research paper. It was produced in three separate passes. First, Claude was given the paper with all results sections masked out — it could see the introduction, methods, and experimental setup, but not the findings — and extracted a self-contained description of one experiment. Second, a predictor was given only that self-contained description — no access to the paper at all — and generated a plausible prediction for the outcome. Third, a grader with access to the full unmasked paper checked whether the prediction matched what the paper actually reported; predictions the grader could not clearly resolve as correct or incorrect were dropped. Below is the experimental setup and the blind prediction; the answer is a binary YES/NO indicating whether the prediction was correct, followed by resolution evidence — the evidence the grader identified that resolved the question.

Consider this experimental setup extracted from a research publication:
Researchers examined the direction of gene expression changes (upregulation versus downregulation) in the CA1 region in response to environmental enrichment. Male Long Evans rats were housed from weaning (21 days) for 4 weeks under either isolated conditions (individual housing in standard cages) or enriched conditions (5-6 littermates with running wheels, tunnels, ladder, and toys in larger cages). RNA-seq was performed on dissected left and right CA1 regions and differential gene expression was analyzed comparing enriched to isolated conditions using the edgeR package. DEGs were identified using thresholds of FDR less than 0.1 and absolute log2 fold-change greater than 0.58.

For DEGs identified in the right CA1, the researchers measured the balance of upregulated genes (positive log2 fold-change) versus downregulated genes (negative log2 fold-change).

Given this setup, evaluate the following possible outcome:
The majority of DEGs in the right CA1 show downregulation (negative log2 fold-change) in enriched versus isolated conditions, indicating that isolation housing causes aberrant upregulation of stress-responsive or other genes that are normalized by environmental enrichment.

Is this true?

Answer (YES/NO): YES